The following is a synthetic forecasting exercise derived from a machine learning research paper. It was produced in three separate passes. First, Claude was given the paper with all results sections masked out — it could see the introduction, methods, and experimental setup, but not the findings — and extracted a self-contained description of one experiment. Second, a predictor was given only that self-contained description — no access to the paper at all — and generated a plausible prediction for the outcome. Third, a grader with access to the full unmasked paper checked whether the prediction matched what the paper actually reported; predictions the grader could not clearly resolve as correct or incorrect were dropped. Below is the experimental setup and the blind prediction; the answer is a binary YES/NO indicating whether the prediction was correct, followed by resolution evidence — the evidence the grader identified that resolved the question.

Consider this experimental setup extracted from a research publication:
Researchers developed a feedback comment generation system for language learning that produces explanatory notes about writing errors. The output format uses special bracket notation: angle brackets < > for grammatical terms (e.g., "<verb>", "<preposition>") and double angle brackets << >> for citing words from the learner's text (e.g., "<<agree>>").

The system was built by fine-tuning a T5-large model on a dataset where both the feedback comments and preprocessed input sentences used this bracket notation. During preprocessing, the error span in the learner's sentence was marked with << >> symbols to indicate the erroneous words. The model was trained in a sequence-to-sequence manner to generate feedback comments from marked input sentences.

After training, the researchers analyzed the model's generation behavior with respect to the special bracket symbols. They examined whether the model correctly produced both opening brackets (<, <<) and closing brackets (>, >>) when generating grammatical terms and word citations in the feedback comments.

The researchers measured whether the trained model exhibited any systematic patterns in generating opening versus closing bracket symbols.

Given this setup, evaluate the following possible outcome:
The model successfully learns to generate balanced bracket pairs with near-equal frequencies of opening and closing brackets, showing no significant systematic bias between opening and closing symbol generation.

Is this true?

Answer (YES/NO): NO